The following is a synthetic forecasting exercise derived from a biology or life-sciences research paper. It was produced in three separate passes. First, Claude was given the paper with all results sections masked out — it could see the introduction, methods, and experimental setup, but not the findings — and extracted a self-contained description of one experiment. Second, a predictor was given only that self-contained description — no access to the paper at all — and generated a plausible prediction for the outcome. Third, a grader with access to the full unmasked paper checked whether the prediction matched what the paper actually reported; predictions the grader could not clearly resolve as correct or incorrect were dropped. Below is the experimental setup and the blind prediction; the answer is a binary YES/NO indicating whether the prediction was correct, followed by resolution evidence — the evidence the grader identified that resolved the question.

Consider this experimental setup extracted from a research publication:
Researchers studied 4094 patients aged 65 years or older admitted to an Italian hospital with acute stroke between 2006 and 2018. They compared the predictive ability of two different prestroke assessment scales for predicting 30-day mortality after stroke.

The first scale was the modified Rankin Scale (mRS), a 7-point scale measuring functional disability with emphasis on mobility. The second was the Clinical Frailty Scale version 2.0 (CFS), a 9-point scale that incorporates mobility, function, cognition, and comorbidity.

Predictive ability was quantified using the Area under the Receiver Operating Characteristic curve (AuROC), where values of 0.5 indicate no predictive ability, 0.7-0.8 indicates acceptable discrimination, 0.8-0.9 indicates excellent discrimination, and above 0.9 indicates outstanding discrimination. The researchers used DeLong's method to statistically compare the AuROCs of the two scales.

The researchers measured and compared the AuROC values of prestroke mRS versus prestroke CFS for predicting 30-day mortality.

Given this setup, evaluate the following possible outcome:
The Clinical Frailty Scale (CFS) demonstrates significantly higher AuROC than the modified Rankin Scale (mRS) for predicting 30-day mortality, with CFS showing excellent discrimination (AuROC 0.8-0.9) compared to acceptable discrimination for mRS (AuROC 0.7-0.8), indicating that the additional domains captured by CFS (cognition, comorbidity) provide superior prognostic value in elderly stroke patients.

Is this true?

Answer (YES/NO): NO